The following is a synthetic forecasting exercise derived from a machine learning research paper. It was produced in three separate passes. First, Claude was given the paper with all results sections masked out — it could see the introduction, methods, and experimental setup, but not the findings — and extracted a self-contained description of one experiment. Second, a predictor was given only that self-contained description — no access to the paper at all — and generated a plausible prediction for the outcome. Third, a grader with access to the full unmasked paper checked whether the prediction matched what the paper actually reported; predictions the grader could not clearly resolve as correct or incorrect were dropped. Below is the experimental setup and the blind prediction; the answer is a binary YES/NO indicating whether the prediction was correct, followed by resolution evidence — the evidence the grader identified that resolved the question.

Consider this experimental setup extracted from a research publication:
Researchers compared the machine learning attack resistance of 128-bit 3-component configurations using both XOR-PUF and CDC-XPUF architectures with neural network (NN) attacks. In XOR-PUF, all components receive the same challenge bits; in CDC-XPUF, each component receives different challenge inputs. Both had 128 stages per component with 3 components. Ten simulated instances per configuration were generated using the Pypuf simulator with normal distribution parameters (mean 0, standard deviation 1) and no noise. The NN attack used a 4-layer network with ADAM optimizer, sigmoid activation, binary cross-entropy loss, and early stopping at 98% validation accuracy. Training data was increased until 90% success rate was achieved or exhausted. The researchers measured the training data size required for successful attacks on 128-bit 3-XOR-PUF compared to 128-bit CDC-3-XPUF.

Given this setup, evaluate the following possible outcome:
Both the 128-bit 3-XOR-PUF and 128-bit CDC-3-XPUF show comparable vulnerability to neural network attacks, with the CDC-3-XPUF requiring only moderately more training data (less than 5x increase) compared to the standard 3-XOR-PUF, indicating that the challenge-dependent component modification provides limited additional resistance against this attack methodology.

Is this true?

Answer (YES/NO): NO